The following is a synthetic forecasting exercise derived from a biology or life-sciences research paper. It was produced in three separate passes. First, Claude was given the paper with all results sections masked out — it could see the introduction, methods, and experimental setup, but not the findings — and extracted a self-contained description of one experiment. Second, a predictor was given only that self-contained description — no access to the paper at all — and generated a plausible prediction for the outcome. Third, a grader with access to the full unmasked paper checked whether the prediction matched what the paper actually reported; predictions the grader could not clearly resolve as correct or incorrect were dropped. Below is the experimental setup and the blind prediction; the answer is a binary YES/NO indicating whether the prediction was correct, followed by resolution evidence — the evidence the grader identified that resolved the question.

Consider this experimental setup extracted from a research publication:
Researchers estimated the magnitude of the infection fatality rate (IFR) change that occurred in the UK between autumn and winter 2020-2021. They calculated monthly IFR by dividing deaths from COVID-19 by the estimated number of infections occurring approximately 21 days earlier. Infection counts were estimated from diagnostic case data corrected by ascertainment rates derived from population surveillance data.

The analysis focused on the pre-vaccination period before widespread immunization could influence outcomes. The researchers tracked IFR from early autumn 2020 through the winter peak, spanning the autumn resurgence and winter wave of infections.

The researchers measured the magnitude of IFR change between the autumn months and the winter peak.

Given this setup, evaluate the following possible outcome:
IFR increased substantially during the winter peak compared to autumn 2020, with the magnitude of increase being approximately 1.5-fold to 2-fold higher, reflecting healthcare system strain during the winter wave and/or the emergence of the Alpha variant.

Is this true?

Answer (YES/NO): NO